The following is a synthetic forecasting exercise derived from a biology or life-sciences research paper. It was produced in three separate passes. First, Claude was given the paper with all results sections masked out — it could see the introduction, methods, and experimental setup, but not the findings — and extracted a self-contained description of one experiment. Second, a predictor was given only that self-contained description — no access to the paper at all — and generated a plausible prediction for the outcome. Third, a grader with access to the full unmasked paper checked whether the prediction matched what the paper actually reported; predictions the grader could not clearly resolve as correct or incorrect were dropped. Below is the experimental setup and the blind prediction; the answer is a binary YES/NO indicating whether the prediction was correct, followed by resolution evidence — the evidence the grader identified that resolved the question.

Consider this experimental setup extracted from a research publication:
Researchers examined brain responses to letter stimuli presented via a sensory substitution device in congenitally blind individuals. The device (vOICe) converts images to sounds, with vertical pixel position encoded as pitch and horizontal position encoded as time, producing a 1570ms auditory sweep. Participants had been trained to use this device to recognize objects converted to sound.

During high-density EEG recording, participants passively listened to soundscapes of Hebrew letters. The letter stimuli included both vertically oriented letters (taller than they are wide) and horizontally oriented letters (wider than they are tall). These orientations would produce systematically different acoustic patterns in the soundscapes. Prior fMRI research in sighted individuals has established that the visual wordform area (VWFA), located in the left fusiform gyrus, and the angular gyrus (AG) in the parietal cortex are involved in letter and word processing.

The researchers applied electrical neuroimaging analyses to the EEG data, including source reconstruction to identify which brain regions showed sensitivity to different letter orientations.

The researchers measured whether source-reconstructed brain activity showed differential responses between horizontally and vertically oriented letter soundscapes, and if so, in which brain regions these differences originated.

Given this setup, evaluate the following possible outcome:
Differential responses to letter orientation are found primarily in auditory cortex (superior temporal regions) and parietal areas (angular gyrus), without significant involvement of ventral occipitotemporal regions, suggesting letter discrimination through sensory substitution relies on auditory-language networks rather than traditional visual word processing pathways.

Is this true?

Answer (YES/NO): NO